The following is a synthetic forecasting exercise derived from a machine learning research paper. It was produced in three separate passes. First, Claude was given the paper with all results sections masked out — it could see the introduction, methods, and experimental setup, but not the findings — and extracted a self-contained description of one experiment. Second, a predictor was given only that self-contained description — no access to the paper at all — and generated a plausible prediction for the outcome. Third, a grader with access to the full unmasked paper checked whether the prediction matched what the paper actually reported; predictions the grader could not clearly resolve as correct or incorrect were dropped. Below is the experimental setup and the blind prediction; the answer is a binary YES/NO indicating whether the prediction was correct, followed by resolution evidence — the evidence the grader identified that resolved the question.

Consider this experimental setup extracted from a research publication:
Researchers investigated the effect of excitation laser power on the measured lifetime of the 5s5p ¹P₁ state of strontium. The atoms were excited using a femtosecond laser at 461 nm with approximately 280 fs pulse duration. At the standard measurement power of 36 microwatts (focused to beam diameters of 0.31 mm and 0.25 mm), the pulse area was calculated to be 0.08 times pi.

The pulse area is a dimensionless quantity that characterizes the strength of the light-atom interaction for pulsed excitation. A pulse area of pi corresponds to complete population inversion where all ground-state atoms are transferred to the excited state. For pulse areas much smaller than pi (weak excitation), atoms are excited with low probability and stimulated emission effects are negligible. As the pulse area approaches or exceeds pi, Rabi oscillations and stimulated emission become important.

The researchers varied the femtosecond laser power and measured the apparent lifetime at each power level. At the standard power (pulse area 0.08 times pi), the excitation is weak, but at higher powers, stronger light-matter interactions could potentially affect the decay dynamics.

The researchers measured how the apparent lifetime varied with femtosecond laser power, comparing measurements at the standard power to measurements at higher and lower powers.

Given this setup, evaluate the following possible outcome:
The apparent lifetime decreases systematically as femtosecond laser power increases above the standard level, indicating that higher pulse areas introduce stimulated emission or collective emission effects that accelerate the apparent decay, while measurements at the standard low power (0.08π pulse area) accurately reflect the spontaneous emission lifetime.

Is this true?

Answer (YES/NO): NO